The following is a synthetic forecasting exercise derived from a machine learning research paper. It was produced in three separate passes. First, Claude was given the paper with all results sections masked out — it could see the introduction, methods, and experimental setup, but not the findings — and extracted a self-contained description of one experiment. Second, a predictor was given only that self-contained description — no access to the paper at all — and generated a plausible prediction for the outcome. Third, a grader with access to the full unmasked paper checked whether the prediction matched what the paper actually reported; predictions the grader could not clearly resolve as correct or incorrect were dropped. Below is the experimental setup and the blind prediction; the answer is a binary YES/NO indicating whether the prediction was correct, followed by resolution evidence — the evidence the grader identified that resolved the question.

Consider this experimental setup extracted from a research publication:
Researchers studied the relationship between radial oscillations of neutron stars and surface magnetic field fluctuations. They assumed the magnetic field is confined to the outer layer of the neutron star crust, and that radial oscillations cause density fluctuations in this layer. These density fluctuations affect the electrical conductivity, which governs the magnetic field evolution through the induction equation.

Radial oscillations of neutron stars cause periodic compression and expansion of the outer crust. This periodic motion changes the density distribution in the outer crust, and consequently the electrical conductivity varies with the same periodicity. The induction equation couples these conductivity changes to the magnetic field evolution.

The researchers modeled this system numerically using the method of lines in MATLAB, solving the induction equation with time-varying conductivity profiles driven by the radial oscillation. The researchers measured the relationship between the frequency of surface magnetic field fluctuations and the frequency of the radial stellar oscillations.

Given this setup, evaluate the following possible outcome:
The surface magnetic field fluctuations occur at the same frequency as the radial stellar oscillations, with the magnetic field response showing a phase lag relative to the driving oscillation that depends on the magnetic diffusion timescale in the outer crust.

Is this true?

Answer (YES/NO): NO